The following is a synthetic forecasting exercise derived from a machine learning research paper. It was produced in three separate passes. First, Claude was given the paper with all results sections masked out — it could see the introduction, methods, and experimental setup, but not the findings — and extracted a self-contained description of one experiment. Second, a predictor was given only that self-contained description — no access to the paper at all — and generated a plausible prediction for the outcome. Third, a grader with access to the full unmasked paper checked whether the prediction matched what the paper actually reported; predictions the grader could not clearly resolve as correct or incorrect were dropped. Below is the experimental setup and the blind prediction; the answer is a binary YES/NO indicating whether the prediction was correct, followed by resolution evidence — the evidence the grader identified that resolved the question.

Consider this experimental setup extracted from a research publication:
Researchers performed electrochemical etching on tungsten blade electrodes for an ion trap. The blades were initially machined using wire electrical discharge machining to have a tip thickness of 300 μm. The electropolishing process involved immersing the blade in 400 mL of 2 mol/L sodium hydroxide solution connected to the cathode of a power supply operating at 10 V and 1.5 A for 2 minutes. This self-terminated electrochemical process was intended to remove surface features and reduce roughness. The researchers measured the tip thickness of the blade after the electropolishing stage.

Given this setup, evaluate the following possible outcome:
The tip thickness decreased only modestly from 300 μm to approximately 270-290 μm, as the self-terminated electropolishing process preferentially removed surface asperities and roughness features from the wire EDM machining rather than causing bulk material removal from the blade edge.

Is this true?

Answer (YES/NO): NO